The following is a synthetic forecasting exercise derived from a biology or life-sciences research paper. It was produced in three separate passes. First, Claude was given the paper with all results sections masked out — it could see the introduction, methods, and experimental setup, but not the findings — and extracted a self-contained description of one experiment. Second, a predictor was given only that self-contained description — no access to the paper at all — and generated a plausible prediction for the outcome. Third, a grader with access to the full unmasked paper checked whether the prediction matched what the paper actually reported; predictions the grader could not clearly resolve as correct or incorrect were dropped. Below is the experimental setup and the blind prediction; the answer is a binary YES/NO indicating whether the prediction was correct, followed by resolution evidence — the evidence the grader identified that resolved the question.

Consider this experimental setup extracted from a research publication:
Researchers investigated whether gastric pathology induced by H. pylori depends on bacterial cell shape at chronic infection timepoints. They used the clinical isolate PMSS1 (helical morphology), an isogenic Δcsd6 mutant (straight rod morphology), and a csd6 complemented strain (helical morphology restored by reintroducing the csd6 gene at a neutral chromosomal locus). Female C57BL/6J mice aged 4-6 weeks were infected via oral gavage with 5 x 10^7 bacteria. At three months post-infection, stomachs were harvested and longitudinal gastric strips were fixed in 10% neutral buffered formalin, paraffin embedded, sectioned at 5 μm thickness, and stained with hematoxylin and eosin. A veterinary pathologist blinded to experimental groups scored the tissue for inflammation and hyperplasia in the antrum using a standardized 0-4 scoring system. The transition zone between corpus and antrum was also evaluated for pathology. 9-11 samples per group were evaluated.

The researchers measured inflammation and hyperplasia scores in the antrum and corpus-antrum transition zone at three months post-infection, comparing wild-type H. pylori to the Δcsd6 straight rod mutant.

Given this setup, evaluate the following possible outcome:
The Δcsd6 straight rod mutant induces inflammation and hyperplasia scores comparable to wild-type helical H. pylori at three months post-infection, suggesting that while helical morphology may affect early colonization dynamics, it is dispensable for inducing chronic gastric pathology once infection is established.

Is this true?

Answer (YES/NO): NO